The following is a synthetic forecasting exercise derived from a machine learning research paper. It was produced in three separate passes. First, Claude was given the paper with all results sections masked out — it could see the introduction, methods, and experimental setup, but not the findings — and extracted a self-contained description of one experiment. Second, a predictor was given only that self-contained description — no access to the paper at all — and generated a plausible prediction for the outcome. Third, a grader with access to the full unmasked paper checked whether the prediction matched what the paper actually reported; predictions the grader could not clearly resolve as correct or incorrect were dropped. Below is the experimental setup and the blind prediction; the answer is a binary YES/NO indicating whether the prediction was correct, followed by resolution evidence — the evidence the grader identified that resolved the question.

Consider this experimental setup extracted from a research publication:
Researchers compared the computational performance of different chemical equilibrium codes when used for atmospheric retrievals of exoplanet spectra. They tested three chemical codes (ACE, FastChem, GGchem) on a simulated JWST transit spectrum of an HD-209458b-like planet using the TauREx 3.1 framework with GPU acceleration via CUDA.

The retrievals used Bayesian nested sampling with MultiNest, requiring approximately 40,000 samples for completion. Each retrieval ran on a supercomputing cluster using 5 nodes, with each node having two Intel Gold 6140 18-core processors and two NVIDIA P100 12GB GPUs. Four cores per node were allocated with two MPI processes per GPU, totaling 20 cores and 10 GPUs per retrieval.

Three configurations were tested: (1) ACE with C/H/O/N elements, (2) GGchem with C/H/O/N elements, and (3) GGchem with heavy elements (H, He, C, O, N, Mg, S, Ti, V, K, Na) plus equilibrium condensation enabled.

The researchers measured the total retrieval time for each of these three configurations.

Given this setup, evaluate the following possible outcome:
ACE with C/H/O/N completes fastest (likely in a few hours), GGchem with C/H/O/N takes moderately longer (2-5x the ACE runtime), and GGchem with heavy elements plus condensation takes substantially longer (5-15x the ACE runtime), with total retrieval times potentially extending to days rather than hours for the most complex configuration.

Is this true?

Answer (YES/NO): NO